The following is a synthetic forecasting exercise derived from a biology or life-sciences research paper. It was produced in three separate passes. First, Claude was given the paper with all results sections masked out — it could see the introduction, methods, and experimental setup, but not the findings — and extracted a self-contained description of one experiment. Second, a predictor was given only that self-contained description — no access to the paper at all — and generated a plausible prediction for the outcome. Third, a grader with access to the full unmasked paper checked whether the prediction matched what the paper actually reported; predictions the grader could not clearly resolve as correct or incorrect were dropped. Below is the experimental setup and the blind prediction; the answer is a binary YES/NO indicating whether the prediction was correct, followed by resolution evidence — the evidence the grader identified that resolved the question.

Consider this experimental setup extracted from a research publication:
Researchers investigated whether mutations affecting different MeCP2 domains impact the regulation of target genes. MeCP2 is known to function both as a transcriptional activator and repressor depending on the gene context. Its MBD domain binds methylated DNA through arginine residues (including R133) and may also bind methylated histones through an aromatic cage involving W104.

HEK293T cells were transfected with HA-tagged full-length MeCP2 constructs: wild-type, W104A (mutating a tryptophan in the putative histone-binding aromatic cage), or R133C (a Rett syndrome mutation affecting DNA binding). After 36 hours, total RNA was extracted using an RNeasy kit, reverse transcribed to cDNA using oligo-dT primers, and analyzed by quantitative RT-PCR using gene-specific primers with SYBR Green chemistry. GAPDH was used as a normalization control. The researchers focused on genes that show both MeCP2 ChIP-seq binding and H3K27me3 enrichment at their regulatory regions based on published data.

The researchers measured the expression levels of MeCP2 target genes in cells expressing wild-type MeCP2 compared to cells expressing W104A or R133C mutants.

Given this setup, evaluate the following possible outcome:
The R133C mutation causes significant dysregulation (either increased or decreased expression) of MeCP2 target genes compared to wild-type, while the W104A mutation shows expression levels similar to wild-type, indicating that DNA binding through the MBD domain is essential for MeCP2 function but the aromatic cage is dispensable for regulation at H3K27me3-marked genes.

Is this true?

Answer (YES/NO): NO